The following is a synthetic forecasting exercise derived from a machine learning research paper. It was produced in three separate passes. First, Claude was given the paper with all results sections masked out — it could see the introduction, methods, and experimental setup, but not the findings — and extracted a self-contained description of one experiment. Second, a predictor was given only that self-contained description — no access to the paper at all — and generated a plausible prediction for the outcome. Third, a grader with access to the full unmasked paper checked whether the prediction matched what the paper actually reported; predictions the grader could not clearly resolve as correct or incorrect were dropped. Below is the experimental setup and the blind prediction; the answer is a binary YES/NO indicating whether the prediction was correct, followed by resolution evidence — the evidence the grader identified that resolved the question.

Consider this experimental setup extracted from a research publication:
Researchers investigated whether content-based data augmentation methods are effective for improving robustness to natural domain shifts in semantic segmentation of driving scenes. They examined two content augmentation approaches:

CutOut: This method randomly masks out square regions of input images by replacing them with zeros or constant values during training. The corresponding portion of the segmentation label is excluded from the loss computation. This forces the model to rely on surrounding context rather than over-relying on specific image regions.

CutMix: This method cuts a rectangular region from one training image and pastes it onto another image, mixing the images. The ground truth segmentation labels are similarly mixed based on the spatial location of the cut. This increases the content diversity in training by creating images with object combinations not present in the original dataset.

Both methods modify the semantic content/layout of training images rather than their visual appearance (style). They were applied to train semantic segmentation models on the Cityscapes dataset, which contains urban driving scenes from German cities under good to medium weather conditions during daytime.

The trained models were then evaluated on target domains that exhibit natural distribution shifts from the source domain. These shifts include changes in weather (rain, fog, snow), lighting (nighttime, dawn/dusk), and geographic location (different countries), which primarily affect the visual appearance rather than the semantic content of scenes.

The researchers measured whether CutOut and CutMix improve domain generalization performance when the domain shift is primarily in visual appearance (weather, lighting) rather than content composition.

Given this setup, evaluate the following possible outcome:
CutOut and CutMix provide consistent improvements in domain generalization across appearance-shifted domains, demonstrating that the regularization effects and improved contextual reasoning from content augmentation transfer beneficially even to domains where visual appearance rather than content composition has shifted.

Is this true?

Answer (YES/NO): NO